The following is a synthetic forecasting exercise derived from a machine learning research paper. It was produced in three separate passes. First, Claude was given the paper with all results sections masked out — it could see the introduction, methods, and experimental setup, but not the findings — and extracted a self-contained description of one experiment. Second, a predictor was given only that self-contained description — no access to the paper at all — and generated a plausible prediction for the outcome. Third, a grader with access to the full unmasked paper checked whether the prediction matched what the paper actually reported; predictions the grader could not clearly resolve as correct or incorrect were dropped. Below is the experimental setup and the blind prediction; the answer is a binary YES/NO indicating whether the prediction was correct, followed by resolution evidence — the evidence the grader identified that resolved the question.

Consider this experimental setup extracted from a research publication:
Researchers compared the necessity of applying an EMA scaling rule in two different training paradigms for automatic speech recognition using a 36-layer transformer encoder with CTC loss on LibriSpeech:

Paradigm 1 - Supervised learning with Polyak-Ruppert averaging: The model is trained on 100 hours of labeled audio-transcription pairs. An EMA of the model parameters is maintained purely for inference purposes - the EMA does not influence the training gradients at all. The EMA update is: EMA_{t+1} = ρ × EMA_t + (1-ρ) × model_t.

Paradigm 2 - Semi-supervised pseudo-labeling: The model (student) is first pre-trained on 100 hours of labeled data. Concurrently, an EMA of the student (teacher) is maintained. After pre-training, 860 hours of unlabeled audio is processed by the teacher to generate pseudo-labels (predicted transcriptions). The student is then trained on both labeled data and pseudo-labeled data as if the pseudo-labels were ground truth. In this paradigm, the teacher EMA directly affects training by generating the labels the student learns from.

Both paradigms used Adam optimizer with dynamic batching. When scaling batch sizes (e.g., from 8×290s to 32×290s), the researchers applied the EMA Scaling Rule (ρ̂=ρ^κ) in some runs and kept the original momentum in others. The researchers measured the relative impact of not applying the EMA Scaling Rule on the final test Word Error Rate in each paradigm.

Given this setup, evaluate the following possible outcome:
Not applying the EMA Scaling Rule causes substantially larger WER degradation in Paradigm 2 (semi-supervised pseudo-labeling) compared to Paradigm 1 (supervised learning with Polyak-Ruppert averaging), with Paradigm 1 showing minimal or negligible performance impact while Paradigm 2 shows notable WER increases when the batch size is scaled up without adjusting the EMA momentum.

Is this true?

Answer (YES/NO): YES